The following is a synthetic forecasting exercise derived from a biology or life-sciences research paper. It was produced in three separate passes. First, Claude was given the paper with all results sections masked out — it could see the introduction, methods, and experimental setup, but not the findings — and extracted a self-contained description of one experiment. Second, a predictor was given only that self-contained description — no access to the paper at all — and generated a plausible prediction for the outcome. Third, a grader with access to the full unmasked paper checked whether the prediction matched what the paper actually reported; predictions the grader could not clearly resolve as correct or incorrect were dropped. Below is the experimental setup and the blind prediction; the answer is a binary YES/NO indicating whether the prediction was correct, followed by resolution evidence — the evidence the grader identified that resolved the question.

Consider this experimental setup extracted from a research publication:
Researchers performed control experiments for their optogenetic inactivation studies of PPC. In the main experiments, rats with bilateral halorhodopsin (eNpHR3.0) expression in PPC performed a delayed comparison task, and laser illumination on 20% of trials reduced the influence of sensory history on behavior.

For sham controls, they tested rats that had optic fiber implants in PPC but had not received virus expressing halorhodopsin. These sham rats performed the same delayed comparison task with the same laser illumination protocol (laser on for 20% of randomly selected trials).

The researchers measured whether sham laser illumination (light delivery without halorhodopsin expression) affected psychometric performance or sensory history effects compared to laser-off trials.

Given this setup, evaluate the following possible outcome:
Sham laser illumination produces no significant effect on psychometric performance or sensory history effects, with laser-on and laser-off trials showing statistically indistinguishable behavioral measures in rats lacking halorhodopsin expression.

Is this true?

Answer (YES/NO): YES